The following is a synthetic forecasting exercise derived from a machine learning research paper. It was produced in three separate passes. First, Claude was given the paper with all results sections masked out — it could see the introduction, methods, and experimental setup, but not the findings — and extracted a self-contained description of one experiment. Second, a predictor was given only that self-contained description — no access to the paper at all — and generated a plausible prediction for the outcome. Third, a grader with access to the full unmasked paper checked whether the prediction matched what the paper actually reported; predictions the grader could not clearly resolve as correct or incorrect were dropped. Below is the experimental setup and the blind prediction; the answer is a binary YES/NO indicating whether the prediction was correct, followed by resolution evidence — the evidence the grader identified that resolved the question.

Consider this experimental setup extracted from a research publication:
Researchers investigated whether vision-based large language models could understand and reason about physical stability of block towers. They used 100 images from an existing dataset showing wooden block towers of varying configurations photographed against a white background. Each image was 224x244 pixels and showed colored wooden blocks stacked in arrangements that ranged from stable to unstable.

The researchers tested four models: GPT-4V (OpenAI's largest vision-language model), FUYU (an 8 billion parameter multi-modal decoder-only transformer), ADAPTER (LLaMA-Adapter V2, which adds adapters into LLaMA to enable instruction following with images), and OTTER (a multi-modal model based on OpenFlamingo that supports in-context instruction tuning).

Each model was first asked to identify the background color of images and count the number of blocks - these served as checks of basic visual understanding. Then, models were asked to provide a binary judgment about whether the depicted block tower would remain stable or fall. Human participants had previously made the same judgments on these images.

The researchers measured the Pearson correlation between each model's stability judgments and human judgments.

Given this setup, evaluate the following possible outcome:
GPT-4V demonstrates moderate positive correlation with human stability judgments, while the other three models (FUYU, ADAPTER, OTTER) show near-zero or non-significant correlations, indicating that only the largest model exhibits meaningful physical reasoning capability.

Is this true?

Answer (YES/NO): NO